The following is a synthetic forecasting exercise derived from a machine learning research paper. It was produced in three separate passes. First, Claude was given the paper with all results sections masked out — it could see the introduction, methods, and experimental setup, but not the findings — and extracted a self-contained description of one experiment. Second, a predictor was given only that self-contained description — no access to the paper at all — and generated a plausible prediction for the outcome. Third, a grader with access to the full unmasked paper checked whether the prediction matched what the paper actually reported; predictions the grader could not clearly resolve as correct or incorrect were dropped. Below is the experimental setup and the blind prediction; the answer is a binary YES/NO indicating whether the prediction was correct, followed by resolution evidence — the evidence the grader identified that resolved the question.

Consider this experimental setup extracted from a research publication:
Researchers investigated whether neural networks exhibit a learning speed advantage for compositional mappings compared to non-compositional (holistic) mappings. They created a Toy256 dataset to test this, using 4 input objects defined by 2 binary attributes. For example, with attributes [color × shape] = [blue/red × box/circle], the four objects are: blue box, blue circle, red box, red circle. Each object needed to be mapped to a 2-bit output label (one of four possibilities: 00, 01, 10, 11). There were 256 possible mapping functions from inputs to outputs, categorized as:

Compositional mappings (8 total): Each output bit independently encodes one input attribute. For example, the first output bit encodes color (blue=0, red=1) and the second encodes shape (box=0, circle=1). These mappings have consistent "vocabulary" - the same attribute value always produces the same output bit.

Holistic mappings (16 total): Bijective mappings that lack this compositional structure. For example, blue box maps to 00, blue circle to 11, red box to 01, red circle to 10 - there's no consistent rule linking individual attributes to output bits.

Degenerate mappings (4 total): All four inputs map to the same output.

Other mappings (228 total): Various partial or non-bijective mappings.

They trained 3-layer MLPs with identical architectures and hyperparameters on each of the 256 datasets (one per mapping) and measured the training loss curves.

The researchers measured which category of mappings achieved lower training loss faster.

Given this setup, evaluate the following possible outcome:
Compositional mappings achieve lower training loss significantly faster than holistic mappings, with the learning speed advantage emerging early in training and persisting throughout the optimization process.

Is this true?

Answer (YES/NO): YES